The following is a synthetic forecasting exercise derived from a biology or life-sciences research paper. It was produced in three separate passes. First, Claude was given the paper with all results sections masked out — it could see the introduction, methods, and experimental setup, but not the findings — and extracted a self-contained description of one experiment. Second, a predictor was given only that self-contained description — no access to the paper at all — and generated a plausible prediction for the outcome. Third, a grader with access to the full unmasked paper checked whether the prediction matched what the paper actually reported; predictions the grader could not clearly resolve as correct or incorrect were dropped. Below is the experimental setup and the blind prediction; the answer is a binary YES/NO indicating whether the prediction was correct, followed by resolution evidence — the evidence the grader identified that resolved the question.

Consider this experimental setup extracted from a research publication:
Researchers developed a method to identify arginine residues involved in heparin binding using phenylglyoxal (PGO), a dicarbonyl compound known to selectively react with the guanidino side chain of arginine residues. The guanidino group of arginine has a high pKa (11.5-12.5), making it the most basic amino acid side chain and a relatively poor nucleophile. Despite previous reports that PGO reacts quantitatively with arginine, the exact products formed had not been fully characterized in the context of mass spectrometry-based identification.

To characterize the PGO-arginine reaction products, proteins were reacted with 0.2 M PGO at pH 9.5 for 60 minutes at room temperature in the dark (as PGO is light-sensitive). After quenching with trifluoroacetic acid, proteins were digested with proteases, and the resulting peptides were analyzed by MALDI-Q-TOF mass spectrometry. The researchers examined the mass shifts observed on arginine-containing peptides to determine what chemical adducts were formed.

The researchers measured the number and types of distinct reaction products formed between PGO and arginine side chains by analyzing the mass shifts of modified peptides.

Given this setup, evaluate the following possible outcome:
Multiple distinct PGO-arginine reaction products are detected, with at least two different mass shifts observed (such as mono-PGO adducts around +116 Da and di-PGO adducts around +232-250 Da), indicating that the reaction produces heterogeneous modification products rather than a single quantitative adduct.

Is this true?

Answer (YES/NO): YES